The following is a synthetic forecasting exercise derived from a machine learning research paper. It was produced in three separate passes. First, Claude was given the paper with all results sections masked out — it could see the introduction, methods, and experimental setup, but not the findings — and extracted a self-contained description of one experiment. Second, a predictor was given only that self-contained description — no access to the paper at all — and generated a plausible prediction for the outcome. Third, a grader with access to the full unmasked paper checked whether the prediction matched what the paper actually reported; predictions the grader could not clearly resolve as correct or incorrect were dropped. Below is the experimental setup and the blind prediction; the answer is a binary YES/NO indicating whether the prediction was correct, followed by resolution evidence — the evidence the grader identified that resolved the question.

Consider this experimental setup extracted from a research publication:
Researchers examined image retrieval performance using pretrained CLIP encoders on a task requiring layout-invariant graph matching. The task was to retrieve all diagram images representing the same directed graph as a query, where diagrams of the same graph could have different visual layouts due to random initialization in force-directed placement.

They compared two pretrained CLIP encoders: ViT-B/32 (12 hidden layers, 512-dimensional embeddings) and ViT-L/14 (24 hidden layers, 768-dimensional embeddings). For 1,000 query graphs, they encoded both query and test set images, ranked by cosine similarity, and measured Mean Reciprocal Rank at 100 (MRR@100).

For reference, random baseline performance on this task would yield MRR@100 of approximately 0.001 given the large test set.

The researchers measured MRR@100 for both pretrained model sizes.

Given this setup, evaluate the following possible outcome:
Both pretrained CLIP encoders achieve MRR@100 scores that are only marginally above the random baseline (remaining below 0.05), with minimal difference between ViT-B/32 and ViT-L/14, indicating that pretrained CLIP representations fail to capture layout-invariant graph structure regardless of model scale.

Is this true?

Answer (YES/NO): NO